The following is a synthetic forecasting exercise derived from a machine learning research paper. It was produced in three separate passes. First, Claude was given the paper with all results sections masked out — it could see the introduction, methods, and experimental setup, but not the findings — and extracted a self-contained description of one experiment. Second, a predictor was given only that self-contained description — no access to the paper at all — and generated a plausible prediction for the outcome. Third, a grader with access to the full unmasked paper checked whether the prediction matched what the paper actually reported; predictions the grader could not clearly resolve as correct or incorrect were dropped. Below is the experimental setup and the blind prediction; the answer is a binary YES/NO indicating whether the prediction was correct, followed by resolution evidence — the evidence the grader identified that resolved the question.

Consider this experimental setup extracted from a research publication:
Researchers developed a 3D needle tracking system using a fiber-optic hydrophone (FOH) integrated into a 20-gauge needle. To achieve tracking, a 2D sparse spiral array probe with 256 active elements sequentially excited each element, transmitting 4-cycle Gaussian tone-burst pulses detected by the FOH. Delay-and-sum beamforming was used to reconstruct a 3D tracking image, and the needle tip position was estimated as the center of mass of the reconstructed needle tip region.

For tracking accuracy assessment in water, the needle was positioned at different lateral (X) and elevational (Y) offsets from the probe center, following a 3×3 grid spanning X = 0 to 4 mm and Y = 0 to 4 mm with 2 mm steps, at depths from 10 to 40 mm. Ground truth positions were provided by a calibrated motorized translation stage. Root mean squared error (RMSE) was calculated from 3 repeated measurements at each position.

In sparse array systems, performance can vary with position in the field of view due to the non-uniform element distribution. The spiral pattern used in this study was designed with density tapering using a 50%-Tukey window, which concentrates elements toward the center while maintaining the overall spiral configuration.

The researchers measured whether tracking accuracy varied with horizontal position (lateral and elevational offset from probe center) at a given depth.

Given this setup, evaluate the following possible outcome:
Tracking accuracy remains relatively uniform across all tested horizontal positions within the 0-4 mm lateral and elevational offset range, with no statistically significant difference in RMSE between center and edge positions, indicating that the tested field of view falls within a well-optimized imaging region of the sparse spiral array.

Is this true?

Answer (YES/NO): NO